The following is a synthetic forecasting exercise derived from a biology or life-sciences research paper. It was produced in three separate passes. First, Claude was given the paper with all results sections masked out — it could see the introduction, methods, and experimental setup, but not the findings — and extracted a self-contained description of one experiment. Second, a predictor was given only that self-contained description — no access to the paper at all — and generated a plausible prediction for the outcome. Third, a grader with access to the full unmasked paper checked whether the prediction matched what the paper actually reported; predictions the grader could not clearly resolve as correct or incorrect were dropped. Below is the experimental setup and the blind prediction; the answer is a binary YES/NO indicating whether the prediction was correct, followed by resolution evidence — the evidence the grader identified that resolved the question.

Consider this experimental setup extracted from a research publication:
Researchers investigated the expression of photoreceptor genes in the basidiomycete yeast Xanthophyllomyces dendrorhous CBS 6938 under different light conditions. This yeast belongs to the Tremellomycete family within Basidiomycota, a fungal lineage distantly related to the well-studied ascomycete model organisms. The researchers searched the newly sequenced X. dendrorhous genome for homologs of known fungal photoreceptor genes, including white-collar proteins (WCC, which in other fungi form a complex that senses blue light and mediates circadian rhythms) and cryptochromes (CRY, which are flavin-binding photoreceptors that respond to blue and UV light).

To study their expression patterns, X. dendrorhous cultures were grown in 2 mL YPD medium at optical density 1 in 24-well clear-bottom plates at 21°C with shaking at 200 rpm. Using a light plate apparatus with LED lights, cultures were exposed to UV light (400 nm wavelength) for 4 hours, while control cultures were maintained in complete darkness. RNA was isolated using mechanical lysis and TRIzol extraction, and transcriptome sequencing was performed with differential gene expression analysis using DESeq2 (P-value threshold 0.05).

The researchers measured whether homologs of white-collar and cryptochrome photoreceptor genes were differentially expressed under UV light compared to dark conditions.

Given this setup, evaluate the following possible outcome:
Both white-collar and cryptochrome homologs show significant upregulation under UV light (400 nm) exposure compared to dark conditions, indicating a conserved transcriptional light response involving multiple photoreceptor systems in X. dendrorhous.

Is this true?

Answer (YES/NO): YES